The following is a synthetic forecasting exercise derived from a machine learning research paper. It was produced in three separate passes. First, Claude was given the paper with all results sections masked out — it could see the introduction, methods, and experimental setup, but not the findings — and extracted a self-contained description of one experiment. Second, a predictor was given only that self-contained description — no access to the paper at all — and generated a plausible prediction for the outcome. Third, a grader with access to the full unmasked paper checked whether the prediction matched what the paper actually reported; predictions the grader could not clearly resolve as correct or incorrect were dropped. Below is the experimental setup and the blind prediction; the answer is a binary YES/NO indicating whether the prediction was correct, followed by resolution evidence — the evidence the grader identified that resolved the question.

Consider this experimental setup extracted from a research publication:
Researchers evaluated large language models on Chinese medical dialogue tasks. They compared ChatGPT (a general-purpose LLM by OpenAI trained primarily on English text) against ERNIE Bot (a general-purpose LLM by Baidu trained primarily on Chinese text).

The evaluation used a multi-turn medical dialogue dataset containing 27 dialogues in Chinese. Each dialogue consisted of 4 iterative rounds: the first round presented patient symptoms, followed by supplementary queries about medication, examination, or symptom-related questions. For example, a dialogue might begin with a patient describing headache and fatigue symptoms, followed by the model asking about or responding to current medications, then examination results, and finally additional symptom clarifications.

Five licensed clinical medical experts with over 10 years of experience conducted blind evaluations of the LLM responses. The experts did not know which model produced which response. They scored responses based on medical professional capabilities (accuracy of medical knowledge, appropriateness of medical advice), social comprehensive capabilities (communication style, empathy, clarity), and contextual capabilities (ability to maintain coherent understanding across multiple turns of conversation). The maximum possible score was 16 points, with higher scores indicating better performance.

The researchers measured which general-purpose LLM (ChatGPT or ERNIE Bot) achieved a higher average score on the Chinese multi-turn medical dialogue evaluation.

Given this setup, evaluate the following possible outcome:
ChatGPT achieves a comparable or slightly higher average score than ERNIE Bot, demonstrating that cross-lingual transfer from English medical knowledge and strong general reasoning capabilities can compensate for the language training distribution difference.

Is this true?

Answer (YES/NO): YES